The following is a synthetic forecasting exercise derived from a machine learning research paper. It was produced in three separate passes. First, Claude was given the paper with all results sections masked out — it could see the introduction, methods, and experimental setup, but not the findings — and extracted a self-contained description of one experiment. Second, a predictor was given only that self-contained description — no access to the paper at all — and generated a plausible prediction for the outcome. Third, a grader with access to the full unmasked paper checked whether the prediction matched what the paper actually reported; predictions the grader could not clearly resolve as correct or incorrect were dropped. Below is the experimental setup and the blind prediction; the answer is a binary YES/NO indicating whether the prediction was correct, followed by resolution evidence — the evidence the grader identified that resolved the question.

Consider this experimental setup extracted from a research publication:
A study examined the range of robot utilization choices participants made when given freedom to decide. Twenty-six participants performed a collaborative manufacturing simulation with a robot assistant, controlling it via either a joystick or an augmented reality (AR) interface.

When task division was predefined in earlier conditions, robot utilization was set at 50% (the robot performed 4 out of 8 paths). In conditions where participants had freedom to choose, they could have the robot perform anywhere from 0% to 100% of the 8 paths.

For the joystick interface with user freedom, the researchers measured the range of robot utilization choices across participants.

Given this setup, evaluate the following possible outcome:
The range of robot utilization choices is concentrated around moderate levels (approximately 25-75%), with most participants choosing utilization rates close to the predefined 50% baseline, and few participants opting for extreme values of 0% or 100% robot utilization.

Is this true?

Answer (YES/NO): NO